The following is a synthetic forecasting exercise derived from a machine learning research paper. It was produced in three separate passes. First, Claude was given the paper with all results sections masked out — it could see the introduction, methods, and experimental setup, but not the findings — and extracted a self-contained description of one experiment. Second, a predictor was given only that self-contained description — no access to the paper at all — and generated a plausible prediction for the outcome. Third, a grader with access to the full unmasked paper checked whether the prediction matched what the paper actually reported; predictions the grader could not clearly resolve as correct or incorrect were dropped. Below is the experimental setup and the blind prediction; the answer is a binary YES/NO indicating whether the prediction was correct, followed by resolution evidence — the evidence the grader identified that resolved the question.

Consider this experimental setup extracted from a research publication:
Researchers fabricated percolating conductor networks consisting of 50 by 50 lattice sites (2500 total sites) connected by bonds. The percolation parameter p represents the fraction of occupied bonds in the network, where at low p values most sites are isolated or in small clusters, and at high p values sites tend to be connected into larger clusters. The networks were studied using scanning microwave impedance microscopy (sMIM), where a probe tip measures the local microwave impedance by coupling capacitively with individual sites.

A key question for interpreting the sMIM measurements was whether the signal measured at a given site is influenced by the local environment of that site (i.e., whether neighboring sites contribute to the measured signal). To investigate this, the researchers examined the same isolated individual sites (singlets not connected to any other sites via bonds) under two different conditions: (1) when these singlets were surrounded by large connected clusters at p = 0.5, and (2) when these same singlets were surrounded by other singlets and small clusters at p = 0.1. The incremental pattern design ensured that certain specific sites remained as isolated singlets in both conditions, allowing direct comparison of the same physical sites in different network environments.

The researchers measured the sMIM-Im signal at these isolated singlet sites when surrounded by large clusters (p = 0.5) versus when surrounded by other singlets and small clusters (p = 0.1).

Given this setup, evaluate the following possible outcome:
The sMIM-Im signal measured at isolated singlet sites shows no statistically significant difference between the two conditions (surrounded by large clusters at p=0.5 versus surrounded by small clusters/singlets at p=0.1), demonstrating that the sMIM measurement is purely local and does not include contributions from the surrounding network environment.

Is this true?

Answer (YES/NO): YES